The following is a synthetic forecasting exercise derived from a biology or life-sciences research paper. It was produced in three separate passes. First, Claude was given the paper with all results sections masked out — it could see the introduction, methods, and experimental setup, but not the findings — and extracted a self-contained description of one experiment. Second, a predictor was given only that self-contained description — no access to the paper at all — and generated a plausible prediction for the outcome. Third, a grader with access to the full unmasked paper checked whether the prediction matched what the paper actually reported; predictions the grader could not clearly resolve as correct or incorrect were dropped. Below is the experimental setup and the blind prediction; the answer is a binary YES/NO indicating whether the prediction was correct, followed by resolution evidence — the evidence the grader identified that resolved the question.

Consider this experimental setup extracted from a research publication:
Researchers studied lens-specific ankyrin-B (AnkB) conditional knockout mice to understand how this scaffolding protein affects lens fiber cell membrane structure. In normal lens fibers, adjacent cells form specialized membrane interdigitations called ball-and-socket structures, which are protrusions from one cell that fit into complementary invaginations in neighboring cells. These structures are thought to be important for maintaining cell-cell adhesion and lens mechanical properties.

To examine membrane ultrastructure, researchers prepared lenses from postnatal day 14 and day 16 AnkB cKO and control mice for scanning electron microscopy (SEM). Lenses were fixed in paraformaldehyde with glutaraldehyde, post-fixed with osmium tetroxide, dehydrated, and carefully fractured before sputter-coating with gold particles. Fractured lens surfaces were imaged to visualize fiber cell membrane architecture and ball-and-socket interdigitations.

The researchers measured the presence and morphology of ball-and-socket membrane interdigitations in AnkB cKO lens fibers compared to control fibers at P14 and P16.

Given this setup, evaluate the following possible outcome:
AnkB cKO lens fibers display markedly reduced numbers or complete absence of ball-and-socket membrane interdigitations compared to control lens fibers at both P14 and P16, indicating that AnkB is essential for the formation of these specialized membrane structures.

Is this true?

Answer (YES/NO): YES